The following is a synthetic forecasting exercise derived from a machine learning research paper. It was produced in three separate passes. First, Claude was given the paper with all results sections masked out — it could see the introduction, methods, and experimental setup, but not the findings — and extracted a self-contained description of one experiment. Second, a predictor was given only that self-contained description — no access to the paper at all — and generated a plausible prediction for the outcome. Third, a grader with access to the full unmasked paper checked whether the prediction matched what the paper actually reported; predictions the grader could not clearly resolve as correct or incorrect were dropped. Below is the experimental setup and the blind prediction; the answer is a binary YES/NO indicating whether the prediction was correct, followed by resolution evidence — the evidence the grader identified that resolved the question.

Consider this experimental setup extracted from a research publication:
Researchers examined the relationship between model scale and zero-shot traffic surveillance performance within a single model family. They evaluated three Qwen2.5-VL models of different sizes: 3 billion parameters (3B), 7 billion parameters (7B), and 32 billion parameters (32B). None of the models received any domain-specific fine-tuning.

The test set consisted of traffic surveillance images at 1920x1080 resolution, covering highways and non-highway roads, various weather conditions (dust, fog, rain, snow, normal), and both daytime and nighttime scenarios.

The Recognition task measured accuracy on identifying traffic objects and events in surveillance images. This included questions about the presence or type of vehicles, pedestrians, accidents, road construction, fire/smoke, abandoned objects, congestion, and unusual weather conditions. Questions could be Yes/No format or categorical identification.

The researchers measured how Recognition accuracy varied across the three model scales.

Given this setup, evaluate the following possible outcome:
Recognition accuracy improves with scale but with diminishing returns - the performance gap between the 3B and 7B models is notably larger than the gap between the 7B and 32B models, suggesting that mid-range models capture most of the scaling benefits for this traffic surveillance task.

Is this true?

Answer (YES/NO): NO